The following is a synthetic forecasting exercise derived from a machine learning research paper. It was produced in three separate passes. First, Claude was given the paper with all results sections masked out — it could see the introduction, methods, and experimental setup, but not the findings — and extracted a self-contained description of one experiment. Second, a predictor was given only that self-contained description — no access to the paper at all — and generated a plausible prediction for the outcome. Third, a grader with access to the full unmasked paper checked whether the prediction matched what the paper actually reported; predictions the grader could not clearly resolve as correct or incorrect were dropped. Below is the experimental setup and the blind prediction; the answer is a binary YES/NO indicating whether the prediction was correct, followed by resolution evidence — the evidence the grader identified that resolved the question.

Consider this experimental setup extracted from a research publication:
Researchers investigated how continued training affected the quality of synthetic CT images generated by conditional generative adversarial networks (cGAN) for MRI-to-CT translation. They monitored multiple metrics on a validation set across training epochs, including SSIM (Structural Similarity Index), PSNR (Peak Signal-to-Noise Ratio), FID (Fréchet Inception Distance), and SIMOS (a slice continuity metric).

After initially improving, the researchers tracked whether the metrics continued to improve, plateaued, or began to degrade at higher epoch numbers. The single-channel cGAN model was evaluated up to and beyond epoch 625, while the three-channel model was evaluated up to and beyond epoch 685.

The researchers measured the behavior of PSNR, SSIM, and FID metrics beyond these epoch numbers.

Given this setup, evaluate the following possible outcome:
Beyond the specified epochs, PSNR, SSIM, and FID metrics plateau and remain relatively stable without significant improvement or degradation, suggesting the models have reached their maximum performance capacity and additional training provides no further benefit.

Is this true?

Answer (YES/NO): NO